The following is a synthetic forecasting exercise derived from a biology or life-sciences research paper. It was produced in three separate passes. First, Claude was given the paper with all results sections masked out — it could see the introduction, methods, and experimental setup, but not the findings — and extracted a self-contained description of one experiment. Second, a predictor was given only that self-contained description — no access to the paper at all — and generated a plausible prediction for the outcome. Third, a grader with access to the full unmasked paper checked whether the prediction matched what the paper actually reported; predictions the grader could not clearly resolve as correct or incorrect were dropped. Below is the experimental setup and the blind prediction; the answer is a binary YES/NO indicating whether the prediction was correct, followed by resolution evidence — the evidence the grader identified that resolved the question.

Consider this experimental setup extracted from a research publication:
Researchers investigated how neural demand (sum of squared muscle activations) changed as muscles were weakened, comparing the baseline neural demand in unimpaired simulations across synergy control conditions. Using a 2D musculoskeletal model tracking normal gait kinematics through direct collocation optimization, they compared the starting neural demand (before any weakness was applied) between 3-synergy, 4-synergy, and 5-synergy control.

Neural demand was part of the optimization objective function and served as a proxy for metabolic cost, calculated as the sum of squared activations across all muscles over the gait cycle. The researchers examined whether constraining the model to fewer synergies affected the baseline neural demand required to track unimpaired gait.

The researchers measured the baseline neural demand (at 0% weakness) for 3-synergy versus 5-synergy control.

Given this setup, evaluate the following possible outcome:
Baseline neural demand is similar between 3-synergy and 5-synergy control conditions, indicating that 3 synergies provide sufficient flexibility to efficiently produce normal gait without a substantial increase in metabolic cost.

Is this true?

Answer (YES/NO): NO